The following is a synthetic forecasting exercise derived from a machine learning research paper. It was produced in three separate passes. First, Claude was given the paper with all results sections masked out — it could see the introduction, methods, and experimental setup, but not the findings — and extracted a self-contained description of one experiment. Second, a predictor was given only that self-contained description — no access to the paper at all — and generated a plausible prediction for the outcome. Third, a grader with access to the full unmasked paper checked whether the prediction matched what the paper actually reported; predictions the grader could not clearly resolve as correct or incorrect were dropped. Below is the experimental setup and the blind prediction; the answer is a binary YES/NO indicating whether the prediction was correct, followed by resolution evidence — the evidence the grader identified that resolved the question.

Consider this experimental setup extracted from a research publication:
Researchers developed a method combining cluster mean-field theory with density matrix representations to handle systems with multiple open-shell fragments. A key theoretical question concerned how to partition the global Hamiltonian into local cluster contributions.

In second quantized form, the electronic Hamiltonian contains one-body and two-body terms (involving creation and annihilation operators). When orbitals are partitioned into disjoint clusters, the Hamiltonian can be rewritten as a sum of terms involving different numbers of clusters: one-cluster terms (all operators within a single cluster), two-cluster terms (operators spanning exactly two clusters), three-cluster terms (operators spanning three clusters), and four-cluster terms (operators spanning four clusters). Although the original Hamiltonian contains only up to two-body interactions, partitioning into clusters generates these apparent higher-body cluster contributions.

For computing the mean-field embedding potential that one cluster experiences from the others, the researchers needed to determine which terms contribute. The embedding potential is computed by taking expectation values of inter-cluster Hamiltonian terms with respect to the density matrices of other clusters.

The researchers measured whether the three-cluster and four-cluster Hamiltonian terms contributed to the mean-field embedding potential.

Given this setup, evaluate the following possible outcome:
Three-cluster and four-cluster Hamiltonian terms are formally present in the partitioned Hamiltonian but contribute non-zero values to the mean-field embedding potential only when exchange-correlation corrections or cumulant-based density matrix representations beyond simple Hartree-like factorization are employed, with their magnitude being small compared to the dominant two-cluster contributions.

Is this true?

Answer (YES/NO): NO